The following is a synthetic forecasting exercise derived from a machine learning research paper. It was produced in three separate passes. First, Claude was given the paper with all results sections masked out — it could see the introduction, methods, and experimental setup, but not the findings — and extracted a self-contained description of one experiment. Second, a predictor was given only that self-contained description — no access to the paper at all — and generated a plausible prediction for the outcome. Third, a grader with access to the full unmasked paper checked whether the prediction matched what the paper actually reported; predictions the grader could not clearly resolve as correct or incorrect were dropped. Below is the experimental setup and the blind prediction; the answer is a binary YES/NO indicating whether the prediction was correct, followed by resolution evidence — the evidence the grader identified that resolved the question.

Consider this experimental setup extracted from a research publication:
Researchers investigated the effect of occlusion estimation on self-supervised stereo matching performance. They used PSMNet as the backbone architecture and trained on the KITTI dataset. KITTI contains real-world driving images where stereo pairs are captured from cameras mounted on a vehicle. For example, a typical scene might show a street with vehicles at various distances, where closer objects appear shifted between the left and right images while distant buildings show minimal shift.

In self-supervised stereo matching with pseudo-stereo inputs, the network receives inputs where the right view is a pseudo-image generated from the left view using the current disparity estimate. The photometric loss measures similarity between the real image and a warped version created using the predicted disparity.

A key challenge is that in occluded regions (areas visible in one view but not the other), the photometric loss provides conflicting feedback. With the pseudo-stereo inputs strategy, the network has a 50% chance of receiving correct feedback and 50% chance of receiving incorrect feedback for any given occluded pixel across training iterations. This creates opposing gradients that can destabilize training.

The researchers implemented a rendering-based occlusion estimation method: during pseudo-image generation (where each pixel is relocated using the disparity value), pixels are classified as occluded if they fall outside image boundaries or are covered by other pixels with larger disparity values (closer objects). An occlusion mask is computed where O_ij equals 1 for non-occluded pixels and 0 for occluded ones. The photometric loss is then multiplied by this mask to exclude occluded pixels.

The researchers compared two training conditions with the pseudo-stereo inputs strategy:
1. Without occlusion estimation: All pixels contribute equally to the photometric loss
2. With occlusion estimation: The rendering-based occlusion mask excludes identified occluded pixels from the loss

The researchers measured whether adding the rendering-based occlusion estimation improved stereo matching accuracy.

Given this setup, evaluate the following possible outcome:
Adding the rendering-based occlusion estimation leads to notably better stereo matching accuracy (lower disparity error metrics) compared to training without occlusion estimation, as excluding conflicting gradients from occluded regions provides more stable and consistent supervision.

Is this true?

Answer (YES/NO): YES